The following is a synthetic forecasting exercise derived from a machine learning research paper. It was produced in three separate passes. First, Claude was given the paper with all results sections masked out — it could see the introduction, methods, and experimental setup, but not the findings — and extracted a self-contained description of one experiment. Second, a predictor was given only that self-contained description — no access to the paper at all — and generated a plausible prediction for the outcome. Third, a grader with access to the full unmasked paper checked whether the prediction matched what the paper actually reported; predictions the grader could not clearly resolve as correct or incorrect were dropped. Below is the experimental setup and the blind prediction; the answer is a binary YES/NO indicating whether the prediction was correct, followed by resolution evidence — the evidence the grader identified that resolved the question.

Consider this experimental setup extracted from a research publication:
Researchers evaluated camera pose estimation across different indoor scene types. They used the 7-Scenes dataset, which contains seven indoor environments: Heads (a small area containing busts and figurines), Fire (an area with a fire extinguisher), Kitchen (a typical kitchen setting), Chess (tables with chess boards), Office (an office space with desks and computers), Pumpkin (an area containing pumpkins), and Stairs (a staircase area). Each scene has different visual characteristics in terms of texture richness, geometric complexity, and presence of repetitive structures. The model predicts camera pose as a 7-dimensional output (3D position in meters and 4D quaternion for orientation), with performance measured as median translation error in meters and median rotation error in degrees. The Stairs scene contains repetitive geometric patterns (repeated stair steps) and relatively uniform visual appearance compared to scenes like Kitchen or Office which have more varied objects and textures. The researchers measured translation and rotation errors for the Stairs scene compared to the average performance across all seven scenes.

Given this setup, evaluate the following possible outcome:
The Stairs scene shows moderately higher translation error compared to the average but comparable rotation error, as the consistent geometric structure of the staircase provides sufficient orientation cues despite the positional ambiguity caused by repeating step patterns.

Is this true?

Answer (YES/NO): NO